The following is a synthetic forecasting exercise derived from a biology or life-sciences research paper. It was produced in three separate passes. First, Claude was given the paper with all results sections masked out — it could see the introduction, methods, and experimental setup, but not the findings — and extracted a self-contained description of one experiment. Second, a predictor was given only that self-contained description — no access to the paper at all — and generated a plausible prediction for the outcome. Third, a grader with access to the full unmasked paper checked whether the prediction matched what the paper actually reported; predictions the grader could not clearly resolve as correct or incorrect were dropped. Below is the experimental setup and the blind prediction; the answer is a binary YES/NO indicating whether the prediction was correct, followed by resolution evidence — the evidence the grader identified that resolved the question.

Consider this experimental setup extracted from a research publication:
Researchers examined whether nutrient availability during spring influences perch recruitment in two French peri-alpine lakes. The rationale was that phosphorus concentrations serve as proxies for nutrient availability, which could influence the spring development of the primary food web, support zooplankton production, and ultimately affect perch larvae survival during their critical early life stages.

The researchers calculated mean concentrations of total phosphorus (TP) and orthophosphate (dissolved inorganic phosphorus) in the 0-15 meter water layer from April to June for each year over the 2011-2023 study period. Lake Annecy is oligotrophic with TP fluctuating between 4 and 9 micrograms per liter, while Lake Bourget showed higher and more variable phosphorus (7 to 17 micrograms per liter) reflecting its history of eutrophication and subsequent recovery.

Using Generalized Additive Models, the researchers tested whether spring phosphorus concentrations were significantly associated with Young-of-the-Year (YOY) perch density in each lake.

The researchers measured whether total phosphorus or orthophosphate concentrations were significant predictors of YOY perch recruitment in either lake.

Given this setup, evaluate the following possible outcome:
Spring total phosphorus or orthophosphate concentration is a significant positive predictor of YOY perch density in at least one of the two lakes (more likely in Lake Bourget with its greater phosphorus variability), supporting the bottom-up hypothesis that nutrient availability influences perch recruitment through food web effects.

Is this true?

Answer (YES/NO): NO